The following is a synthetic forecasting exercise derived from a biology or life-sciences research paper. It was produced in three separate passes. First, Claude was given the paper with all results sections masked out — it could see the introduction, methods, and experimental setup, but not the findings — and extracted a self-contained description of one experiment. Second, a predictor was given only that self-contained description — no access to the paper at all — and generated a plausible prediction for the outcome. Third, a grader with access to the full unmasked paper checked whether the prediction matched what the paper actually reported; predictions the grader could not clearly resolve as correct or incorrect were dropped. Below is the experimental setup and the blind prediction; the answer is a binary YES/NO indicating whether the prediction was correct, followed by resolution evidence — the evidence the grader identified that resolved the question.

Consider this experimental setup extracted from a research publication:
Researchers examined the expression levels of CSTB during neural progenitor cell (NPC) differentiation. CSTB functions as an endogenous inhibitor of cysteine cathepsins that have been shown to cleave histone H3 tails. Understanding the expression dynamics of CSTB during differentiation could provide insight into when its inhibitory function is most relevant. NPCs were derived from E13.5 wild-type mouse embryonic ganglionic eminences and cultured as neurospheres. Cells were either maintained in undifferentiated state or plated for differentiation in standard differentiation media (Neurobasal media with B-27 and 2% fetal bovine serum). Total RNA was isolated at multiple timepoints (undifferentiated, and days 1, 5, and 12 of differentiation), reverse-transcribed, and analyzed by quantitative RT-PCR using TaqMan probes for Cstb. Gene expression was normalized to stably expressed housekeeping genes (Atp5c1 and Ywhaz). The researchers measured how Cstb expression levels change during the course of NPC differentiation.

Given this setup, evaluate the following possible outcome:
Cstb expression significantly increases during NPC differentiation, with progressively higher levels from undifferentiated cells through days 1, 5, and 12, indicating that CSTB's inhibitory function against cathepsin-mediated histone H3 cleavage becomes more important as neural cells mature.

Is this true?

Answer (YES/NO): YES